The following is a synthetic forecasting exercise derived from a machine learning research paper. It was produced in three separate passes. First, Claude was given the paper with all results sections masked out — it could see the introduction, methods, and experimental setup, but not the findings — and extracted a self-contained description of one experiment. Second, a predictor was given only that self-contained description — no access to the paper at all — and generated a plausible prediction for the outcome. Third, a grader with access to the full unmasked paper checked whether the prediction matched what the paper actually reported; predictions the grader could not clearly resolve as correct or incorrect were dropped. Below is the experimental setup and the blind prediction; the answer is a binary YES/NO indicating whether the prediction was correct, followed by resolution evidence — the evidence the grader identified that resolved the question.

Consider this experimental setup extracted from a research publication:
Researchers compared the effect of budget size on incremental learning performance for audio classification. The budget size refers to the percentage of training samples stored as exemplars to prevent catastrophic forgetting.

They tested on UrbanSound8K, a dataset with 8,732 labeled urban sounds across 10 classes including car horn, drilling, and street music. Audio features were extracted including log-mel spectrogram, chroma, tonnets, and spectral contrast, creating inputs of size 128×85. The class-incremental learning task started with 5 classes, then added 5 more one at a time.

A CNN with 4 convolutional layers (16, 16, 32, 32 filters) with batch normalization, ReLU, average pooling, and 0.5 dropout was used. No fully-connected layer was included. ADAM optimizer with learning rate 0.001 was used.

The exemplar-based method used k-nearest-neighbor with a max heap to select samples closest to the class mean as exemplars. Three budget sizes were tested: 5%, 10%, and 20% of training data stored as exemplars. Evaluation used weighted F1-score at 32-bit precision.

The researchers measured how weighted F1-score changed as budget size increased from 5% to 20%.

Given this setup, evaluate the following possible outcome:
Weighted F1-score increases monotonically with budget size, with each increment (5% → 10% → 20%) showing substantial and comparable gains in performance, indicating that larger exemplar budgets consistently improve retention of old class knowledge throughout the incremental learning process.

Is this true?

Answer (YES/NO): NO